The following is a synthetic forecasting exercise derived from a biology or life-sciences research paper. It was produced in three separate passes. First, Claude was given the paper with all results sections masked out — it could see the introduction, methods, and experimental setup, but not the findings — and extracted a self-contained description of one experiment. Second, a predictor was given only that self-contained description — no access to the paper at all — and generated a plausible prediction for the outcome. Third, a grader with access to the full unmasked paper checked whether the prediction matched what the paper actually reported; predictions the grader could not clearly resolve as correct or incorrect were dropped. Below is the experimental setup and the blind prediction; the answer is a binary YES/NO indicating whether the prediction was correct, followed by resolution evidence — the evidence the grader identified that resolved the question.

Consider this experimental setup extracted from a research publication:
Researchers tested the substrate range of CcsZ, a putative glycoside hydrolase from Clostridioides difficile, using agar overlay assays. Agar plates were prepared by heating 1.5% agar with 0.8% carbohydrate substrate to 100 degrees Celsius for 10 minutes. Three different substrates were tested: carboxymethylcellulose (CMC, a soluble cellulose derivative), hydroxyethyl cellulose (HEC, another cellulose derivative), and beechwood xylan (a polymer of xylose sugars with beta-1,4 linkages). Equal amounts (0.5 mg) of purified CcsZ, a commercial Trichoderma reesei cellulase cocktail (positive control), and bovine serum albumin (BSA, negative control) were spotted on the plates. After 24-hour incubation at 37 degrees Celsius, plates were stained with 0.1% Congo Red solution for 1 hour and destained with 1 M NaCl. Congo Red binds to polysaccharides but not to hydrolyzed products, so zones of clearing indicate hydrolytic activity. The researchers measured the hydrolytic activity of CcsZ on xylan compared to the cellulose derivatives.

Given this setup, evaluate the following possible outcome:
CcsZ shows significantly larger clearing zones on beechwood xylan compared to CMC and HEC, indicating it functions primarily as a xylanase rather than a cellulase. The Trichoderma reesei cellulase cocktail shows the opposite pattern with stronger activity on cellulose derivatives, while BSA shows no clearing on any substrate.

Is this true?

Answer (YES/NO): NO